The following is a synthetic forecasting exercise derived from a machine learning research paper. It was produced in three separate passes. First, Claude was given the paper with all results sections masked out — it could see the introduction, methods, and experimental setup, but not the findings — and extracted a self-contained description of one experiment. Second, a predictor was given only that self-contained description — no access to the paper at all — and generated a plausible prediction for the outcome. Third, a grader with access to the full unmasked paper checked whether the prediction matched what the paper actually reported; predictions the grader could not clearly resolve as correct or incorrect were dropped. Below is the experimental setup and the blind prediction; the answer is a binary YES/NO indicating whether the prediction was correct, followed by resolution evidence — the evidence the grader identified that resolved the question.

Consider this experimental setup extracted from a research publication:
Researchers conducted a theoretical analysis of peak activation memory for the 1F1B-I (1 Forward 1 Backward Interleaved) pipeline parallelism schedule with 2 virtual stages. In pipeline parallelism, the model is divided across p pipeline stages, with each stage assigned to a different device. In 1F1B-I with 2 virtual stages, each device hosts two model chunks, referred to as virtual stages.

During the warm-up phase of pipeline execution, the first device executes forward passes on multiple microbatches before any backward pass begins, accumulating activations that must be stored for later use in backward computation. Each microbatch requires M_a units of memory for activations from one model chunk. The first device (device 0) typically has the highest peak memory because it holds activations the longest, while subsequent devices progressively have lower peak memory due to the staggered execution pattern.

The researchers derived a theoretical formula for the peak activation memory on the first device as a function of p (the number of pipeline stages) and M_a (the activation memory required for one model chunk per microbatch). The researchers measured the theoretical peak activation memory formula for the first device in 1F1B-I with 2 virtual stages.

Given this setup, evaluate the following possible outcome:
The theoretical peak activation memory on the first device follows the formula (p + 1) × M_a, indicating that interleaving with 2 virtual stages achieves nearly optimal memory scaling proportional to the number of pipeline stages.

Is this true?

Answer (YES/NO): NO